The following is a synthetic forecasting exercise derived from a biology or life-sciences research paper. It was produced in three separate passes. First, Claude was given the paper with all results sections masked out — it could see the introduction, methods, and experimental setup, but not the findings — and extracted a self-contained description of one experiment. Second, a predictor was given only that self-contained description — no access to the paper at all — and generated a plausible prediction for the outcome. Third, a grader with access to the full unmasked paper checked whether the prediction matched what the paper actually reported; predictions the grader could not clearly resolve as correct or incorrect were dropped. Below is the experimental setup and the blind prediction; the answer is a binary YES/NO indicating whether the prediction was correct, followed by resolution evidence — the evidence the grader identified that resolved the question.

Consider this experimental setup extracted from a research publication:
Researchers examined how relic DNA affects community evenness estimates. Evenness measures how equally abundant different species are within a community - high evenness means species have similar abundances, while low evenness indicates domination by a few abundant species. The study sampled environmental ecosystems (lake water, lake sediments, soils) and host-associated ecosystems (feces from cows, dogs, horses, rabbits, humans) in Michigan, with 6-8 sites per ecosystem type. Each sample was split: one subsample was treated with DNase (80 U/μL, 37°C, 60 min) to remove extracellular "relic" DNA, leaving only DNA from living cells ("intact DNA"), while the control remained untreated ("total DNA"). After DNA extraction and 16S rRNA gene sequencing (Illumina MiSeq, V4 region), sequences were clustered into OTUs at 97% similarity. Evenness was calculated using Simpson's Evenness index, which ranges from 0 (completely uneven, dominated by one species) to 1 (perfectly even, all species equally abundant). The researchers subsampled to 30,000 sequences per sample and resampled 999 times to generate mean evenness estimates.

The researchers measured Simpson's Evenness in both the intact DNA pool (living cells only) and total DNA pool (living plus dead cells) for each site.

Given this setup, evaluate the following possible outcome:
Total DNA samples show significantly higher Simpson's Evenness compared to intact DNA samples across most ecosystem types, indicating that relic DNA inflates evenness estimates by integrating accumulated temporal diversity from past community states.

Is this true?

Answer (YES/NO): NO